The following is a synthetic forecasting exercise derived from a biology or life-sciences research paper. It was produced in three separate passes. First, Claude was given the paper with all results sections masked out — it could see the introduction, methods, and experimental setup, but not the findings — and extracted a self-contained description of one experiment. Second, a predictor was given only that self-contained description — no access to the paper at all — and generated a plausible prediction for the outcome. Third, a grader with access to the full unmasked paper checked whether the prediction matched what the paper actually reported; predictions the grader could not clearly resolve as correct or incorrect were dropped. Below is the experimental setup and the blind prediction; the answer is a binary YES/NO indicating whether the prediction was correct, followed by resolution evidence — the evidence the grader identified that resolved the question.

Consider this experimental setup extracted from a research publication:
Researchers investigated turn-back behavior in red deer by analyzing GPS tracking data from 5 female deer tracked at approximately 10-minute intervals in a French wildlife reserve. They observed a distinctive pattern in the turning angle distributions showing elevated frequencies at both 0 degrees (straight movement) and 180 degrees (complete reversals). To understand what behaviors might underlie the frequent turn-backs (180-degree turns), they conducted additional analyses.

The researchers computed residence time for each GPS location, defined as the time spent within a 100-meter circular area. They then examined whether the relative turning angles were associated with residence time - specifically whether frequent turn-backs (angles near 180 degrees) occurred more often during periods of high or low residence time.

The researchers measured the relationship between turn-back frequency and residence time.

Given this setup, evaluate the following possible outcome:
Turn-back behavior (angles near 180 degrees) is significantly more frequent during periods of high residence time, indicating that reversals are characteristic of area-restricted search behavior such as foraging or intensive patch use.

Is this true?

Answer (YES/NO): YES